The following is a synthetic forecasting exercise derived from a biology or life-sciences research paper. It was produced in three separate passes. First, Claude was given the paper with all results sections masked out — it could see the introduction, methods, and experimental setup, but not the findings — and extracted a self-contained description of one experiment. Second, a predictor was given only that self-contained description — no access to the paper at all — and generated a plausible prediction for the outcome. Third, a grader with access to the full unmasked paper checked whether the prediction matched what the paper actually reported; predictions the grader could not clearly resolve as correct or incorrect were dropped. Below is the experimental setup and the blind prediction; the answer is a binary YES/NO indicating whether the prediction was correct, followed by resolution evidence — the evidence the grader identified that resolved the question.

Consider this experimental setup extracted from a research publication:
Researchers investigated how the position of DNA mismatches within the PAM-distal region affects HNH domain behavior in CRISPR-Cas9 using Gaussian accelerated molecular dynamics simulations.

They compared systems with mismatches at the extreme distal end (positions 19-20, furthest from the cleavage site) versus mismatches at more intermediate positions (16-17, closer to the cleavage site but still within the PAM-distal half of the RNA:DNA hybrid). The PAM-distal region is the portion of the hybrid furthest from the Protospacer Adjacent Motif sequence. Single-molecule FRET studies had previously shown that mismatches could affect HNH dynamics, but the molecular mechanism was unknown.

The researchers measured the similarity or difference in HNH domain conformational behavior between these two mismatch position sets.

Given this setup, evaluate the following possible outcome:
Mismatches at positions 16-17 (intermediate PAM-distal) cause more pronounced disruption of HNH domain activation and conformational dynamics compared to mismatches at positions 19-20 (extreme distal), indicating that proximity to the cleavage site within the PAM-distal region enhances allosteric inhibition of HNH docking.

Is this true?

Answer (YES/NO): YES